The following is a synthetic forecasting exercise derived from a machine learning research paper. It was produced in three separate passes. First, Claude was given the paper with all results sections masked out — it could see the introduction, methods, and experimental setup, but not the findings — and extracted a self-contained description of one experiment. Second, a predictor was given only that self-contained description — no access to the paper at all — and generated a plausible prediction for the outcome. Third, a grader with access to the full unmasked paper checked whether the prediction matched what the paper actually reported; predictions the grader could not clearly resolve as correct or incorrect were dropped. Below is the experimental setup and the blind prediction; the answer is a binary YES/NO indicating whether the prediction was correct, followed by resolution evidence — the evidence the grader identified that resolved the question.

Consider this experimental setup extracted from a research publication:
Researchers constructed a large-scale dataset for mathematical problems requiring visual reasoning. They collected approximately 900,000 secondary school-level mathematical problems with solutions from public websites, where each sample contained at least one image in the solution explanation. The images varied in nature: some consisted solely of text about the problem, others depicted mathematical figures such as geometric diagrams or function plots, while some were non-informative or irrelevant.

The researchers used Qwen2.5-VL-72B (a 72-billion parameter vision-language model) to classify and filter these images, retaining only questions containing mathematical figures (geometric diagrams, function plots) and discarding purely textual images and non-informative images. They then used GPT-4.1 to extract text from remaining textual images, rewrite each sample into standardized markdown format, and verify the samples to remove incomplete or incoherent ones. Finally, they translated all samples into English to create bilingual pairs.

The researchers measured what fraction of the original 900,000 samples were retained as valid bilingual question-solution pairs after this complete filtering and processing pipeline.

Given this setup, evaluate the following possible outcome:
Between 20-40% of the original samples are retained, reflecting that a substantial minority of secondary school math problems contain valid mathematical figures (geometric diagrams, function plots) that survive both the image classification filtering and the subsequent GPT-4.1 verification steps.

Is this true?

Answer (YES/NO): NO